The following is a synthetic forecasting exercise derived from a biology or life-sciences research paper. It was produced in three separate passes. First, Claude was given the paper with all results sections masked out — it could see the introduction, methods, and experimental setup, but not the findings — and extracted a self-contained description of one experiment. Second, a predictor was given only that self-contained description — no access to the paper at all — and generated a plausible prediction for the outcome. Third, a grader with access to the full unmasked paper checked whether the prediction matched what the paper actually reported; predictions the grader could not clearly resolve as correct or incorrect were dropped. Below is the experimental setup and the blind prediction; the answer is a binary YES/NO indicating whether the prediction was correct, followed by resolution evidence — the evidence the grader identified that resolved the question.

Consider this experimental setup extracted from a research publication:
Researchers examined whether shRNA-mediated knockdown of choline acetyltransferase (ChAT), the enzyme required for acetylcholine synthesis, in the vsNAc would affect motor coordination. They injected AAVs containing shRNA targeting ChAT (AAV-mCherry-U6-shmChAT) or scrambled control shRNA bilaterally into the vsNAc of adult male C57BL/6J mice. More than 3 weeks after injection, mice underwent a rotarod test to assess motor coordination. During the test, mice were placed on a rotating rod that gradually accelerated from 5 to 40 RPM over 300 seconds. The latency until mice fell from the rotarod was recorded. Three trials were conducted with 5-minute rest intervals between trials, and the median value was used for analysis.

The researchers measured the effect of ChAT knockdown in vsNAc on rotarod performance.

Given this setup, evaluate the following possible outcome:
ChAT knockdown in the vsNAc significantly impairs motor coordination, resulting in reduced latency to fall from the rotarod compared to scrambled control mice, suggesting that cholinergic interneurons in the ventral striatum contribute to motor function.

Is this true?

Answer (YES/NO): NO